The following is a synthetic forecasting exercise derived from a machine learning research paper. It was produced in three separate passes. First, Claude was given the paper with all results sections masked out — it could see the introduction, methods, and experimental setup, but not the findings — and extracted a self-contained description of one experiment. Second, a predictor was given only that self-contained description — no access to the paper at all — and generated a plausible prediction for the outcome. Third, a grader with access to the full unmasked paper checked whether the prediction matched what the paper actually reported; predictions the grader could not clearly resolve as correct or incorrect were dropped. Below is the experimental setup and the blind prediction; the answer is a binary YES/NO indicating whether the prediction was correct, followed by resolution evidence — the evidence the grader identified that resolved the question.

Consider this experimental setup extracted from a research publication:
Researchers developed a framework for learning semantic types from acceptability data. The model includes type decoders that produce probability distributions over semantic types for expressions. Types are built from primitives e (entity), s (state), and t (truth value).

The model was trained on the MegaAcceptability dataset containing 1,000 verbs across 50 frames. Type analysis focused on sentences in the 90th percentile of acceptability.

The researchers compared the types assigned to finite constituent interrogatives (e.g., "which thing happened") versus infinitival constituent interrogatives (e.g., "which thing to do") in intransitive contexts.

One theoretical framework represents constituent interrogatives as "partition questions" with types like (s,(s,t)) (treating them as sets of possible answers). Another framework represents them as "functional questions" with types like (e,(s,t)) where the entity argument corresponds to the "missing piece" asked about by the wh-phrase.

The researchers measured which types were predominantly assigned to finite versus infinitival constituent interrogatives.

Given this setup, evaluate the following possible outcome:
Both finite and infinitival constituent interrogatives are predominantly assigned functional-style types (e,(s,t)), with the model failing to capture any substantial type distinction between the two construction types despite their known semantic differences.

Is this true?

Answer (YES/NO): NO